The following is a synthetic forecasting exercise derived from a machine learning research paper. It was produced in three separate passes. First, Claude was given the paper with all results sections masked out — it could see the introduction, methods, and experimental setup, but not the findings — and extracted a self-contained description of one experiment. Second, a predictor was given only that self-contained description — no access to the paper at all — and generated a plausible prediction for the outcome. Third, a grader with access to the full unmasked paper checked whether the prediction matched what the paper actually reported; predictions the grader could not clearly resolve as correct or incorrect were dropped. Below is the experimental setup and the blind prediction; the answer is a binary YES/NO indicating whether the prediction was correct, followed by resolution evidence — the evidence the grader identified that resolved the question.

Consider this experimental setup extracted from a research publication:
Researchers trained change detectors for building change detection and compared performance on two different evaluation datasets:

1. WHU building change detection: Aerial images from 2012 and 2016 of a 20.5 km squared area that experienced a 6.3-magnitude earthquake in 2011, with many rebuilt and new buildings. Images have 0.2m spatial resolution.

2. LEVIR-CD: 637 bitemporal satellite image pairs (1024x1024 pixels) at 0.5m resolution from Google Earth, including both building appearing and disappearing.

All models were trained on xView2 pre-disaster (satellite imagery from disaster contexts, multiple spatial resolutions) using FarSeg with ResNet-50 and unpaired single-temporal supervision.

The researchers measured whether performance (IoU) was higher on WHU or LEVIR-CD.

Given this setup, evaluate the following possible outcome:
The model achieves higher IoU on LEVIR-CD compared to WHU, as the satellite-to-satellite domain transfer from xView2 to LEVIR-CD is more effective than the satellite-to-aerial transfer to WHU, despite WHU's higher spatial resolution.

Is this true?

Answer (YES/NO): YES